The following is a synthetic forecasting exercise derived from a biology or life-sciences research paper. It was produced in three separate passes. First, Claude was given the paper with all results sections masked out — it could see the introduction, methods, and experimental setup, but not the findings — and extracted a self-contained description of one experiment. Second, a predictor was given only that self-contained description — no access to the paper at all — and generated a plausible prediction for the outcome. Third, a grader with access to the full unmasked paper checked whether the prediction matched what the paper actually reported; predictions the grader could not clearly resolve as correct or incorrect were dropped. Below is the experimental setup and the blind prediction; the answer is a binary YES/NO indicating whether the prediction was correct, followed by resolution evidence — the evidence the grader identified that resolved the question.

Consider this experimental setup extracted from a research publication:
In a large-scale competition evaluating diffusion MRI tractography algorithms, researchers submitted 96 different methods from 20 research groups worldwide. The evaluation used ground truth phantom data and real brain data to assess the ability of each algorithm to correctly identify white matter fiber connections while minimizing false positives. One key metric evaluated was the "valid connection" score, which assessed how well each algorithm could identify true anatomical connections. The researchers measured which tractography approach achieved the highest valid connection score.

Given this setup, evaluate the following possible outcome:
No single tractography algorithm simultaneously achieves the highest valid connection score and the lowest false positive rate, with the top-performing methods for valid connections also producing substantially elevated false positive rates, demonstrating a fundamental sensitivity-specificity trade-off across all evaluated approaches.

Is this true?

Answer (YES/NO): NO